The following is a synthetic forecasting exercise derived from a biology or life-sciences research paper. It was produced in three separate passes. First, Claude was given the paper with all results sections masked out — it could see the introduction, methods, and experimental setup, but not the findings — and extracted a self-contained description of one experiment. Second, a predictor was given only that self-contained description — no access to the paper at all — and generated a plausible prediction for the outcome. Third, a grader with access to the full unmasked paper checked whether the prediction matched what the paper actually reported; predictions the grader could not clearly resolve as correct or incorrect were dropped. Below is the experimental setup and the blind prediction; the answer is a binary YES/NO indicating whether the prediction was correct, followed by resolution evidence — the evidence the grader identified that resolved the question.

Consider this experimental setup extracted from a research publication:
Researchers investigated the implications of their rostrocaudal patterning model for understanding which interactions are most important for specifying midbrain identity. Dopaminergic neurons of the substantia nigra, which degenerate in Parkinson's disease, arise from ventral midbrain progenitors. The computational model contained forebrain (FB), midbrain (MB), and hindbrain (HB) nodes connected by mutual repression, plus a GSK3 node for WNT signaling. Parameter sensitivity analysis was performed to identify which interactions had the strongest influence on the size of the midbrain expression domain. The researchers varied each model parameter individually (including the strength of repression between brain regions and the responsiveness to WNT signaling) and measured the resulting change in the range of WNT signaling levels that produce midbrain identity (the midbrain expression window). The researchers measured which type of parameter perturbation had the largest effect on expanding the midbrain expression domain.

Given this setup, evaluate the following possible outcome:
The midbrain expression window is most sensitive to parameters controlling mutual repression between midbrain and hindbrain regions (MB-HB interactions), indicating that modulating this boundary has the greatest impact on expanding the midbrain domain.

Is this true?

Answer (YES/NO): NO